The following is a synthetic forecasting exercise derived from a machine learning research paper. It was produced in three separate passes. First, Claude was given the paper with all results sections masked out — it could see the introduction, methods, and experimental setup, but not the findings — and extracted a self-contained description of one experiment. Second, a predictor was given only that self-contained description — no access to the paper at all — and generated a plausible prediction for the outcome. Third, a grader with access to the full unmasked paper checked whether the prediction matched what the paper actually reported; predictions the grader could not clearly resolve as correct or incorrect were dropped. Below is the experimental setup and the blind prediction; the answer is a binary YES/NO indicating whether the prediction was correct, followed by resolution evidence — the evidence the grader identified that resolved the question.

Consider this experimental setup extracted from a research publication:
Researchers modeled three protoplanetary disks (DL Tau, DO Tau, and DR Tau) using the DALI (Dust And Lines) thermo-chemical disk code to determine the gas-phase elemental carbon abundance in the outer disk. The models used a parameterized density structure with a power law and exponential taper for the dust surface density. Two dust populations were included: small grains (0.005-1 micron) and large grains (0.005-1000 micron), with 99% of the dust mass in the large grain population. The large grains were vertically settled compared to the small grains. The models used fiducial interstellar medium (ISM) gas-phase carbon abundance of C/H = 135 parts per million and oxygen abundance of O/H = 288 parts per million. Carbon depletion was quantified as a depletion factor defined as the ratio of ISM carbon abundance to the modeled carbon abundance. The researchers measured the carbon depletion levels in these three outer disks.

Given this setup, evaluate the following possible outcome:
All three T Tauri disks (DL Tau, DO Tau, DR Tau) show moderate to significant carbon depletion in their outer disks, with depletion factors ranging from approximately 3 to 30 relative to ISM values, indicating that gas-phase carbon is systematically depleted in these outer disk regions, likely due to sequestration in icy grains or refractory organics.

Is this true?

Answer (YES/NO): NO